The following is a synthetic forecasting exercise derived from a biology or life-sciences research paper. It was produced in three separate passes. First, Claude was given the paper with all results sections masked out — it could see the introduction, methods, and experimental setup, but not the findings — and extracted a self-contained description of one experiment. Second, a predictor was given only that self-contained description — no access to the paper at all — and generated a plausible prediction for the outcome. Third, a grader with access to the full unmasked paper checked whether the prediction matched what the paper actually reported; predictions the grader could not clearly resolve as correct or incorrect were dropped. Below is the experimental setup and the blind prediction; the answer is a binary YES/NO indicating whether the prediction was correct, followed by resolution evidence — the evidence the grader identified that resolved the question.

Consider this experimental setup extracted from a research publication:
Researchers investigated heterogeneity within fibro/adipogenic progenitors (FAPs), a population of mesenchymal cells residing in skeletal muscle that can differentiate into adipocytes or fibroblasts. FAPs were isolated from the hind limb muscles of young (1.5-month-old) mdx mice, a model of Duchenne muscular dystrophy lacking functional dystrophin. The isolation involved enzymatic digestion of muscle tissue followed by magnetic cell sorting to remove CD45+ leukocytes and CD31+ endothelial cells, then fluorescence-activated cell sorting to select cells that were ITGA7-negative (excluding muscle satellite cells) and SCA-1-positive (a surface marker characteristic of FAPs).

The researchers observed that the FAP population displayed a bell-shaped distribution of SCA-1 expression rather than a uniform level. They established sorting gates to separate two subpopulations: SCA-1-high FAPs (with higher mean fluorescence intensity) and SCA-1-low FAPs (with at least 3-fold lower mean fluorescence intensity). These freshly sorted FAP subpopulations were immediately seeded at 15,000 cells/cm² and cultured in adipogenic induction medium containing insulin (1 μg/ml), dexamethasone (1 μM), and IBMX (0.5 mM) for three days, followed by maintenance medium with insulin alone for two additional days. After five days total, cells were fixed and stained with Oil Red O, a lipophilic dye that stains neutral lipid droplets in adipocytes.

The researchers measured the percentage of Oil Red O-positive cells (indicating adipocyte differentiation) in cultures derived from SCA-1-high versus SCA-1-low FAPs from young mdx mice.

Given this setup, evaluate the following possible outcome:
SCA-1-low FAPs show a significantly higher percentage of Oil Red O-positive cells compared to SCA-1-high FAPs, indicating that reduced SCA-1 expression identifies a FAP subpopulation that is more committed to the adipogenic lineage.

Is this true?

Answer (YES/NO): NO